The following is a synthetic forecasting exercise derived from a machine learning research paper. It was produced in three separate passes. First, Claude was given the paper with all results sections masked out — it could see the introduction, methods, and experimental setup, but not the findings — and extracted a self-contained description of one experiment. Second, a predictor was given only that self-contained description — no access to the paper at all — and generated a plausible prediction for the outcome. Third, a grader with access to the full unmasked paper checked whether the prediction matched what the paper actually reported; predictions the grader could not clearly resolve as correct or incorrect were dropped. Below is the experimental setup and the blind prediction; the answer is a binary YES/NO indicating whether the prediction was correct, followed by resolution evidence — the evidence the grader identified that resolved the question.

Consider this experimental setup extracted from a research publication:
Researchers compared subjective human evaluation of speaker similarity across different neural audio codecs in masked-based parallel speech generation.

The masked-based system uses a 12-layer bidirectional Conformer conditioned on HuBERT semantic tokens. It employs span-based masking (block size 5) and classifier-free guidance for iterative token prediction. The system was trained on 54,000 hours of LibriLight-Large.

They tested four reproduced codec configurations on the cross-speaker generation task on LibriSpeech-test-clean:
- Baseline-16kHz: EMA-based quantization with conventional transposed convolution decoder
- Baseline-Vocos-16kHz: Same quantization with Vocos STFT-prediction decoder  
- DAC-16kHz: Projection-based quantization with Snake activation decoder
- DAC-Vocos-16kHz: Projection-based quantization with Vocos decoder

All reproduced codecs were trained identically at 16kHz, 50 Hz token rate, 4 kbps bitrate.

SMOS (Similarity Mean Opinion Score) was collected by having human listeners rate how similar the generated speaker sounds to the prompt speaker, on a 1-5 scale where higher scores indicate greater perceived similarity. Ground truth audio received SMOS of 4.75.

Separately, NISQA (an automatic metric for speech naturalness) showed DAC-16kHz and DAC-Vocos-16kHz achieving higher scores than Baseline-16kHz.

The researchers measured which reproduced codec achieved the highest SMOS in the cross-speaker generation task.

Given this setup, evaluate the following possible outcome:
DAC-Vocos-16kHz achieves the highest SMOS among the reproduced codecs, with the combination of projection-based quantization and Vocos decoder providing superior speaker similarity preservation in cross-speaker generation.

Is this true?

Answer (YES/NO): NO